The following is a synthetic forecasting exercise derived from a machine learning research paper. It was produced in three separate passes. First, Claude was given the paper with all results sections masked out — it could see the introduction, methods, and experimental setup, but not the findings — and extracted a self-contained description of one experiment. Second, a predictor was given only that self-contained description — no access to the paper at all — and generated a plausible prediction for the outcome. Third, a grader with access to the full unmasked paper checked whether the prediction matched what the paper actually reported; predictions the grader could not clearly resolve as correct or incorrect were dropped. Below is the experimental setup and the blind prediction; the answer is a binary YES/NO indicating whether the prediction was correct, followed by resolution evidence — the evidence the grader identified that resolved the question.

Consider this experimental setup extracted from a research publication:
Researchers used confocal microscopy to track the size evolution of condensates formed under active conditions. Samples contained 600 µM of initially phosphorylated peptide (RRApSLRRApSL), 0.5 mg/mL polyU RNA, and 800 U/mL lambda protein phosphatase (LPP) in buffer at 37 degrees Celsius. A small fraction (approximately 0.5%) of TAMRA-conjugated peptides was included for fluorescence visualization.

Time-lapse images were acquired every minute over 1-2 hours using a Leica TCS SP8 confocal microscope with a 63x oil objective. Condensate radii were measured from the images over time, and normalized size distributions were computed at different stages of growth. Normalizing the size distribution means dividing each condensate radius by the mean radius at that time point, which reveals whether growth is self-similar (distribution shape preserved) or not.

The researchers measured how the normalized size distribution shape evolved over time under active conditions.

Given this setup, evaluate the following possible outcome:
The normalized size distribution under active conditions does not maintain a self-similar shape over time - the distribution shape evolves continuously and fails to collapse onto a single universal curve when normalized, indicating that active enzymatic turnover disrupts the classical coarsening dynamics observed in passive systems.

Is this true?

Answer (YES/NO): NO